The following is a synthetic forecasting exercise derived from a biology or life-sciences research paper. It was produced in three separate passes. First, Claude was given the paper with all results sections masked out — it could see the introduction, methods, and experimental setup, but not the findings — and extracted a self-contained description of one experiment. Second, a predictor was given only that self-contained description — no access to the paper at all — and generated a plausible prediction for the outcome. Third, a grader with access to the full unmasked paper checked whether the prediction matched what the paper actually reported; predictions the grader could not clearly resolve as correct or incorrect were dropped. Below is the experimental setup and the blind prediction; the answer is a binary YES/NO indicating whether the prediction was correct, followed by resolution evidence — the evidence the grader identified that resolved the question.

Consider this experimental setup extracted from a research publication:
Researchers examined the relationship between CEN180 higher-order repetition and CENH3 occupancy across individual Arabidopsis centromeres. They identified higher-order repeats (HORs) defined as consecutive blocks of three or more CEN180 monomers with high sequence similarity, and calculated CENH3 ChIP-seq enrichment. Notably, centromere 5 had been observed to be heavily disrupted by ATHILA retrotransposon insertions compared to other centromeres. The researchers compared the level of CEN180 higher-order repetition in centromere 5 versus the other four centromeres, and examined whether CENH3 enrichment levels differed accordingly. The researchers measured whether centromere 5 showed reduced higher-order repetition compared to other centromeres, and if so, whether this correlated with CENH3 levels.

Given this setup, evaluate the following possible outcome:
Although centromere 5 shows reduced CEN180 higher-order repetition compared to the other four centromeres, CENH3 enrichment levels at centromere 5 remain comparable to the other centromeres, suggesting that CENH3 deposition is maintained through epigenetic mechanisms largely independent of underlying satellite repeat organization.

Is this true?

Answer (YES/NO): YES